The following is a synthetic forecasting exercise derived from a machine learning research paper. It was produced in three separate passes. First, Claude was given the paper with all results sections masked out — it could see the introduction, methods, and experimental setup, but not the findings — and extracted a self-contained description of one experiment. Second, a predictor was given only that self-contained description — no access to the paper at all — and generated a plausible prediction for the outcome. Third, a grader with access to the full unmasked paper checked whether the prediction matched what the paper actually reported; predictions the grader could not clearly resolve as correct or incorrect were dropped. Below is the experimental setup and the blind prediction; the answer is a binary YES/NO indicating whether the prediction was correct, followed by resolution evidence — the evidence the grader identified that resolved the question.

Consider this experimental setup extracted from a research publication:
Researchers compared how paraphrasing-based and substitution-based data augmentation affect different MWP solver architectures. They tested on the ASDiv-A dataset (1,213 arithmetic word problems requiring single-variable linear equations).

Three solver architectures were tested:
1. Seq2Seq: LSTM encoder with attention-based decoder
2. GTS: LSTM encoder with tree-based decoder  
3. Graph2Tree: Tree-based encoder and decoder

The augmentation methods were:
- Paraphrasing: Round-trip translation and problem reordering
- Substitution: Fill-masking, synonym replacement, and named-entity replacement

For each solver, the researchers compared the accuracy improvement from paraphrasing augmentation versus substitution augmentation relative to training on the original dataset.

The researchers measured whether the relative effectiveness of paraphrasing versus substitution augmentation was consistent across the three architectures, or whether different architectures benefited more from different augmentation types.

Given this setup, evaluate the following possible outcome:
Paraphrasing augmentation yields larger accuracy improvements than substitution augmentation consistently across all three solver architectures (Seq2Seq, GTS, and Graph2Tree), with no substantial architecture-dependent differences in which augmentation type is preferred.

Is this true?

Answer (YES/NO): NO